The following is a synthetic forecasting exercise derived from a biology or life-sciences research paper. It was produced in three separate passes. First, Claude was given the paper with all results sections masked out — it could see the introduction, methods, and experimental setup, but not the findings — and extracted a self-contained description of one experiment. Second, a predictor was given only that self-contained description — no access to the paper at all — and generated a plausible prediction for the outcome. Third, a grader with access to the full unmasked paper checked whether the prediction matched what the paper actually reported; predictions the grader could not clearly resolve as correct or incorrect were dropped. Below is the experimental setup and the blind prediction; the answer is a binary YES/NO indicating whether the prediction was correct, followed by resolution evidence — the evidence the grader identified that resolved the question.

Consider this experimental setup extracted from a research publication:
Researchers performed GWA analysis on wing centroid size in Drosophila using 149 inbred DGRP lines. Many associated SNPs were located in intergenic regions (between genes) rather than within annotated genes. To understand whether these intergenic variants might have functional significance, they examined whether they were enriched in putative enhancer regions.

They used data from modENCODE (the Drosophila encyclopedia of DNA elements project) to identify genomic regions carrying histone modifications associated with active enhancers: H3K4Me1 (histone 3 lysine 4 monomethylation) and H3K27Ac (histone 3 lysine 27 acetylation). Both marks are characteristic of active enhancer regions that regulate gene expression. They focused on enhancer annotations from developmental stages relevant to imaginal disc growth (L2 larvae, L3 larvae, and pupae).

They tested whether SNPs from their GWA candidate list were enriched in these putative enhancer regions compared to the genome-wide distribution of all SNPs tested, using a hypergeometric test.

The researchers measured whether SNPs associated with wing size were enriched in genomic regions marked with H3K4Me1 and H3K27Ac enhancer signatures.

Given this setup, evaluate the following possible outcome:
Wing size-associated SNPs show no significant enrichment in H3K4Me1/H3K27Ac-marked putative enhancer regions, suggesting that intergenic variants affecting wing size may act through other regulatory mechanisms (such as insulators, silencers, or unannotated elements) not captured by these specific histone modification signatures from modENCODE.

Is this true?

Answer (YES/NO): NO